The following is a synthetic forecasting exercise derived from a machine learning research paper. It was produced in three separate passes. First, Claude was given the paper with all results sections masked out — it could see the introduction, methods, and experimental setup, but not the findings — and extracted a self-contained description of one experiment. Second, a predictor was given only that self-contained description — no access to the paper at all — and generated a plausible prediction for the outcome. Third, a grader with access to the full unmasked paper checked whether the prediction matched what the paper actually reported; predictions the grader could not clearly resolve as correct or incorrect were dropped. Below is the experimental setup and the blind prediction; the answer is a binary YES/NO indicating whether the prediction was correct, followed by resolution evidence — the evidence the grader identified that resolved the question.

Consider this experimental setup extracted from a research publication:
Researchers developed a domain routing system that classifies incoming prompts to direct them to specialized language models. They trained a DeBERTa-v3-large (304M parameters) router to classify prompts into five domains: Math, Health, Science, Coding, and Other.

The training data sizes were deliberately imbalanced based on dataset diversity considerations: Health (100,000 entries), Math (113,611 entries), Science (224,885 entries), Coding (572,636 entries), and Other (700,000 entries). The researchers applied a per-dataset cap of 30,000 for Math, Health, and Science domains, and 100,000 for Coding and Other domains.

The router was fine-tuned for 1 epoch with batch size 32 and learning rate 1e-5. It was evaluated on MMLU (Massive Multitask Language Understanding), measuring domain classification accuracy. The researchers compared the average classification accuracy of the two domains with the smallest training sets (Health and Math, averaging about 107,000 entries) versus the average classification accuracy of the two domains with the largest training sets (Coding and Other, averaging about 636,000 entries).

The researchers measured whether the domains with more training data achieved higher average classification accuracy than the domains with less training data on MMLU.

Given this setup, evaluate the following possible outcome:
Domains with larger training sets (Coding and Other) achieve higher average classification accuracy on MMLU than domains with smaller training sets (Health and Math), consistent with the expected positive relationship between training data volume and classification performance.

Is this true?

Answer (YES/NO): NO